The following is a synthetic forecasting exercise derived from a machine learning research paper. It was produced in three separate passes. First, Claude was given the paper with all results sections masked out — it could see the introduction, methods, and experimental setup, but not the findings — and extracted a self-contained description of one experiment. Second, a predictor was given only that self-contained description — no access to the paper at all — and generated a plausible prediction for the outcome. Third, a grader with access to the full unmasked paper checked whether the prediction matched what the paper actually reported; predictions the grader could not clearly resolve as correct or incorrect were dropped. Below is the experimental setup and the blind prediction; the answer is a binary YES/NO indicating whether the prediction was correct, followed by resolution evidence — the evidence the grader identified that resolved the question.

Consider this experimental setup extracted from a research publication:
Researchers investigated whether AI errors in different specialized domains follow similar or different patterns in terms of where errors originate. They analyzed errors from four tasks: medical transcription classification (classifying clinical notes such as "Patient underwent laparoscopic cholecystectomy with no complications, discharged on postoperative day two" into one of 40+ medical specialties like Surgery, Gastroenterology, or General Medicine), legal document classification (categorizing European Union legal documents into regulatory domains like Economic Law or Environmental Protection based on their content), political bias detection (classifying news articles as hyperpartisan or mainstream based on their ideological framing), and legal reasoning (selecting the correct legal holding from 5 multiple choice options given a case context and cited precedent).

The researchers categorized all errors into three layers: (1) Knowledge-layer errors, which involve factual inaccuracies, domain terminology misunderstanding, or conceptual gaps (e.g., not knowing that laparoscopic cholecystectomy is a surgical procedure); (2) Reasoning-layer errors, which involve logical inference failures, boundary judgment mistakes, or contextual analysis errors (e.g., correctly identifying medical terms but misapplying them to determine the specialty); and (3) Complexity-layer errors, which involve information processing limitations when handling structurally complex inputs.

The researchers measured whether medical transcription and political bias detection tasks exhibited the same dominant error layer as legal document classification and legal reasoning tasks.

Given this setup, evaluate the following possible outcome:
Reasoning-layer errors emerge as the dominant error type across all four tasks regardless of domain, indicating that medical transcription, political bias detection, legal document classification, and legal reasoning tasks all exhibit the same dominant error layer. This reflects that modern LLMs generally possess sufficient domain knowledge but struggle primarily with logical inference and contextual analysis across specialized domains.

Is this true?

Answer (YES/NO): NO